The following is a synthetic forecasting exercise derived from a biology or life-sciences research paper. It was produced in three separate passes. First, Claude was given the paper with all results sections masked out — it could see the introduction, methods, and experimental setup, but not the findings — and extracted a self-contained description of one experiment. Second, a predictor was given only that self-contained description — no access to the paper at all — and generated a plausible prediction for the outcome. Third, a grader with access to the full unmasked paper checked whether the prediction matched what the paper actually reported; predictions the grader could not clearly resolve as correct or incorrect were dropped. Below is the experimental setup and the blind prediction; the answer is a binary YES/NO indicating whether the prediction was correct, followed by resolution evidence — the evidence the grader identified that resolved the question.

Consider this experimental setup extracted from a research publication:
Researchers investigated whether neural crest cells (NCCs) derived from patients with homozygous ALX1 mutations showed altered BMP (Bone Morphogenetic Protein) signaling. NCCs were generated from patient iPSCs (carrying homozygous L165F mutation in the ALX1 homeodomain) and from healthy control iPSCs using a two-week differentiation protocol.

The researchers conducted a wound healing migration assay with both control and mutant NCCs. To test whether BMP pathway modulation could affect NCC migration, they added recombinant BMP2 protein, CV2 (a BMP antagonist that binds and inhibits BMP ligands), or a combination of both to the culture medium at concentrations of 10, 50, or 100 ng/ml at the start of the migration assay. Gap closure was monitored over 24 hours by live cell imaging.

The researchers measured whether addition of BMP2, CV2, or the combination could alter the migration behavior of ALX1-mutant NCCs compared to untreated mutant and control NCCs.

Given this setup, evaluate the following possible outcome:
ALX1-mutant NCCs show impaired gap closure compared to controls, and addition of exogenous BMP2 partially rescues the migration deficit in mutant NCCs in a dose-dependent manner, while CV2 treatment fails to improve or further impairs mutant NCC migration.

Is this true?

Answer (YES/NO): NO